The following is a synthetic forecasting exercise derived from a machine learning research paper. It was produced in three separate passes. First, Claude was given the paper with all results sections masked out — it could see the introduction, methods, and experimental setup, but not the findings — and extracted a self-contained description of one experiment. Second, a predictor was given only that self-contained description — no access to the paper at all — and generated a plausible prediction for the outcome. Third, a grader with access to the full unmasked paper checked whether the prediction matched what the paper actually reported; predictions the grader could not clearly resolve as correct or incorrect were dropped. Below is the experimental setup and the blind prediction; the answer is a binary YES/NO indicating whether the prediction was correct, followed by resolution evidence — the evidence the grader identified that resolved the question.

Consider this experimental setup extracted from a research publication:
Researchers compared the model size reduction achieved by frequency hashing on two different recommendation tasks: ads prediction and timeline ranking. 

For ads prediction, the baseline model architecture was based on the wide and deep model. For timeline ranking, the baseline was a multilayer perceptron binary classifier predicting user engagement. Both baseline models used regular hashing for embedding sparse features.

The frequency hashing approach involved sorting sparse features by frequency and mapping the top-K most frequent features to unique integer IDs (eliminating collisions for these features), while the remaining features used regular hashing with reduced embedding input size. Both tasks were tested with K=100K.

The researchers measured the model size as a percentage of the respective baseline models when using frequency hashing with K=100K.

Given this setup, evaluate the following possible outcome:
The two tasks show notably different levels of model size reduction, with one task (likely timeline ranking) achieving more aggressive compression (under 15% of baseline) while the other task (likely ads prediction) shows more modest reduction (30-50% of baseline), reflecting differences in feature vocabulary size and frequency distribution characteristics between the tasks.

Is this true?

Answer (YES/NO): NO